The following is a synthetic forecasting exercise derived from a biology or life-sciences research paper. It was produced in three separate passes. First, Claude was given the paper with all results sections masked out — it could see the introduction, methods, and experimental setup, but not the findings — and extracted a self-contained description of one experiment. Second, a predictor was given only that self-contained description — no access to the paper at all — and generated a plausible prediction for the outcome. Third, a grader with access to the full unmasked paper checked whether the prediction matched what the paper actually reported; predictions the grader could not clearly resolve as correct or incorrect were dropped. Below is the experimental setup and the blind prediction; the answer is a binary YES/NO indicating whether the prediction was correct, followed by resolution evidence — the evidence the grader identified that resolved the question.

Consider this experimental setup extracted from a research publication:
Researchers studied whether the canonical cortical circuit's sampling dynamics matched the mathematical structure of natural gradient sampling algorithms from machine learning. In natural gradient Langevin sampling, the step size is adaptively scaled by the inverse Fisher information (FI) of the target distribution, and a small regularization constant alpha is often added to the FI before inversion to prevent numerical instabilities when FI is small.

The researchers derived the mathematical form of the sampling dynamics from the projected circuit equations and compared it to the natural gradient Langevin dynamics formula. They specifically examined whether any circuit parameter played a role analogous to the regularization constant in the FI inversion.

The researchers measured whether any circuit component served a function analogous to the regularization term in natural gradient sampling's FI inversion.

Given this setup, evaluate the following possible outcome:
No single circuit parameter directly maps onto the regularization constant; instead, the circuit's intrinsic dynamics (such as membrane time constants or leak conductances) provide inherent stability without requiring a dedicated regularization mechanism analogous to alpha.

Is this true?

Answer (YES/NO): NO